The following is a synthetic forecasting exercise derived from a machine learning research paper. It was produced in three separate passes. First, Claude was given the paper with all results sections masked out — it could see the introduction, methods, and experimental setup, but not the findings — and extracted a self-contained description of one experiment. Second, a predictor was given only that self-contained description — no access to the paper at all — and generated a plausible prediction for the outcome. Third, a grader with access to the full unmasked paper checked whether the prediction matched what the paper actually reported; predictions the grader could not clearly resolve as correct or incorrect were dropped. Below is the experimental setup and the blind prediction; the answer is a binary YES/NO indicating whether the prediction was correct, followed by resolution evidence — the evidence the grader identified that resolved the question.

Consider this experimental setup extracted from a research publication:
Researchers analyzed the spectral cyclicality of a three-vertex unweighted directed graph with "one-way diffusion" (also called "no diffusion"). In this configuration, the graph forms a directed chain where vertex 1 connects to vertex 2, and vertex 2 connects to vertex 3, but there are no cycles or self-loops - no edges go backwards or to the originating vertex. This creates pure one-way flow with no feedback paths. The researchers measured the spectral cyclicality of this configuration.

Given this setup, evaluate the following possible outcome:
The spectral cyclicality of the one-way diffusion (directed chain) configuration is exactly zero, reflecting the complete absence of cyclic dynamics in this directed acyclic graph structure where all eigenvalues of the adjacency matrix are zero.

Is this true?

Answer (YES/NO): YES